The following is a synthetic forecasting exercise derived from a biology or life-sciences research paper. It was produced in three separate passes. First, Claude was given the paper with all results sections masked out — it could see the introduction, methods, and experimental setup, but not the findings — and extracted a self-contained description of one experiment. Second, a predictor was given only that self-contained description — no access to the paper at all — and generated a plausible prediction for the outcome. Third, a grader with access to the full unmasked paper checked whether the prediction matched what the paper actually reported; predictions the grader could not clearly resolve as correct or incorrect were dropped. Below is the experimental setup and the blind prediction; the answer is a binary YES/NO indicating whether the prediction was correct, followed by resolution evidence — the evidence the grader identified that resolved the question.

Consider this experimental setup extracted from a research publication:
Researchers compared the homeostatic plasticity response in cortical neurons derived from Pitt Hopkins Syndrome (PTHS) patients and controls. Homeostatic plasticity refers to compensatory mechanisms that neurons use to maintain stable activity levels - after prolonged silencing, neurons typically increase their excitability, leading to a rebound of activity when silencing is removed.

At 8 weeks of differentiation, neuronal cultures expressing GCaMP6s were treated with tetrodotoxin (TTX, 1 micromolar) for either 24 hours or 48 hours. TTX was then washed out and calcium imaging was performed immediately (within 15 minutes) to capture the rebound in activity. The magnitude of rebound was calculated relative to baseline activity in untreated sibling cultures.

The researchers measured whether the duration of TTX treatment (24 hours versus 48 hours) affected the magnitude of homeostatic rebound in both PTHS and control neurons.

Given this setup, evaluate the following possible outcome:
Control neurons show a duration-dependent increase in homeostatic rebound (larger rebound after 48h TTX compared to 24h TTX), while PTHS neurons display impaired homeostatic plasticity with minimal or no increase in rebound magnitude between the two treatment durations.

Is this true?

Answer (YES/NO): NO